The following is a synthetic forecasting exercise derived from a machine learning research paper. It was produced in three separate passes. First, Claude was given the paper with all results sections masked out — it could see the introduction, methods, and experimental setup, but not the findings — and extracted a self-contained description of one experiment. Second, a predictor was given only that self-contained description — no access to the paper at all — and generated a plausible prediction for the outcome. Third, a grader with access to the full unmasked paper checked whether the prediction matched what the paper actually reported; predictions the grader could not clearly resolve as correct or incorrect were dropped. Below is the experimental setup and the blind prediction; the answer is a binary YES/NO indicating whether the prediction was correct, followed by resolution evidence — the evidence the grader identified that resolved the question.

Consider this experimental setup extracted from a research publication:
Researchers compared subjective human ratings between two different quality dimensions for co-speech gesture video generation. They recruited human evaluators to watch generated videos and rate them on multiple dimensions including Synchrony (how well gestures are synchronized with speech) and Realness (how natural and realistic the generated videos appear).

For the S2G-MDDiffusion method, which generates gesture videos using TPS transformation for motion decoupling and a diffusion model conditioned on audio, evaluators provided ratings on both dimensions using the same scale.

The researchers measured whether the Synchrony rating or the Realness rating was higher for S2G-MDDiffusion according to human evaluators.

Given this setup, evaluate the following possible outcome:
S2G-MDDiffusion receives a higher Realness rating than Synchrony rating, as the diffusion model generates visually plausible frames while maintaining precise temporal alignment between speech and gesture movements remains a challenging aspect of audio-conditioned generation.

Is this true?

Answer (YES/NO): NO